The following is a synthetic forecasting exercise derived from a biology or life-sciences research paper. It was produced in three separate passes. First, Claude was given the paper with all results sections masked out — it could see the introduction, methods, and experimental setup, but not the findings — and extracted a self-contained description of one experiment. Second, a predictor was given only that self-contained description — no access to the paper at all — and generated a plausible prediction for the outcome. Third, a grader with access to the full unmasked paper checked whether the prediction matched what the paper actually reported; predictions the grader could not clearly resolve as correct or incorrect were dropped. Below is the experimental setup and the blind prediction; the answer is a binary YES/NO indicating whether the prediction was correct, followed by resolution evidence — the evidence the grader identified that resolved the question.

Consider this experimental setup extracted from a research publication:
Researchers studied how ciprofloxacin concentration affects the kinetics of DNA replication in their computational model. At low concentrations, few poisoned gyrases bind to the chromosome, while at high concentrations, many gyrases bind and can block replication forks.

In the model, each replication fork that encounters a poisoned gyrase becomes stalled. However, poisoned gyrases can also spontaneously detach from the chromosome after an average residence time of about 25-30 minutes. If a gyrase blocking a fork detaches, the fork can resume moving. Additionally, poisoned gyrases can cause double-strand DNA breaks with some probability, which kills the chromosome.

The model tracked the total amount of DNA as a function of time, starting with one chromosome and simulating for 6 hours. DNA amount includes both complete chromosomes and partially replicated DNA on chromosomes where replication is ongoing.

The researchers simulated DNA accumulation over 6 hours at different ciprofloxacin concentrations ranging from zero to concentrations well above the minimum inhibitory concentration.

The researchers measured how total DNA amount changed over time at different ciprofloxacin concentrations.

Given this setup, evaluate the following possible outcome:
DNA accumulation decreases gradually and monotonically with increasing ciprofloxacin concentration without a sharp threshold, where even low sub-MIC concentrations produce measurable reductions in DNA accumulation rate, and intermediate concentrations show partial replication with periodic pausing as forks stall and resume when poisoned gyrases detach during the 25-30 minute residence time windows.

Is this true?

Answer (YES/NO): NO